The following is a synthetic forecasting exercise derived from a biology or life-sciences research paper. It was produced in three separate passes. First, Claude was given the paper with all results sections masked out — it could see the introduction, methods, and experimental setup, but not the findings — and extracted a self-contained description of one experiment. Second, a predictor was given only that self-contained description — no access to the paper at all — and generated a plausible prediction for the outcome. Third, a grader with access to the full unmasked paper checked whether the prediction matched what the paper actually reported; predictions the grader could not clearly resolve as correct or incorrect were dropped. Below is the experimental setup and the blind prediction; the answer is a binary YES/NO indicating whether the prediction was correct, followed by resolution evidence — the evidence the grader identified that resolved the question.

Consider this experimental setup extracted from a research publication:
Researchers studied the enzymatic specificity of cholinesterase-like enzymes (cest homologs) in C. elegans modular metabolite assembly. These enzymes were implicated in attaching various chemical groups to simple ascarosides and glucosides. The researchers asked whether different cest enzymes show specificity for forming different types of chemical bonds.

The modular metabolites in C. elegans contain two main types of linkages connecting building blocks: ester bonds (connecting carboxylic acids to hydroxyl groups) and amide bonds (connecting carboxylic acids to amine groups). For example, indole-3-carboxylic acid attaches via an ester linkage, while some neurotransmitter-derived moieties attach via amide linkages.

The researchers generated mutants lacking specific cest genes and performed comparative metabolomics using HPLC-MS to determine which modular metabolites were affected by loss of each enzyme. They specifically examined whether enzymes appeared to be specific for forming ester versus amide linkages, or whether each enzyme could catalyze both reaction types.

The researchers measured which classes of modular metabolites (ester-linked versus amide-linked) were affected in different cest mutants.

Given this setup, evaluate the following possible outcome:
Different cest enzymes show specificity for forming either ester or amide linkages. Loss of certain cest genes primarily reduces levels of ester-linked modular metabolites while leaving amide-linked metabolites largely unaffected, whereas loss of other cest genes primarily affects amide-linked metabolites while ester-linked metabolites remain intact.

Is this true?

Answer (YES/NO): YES